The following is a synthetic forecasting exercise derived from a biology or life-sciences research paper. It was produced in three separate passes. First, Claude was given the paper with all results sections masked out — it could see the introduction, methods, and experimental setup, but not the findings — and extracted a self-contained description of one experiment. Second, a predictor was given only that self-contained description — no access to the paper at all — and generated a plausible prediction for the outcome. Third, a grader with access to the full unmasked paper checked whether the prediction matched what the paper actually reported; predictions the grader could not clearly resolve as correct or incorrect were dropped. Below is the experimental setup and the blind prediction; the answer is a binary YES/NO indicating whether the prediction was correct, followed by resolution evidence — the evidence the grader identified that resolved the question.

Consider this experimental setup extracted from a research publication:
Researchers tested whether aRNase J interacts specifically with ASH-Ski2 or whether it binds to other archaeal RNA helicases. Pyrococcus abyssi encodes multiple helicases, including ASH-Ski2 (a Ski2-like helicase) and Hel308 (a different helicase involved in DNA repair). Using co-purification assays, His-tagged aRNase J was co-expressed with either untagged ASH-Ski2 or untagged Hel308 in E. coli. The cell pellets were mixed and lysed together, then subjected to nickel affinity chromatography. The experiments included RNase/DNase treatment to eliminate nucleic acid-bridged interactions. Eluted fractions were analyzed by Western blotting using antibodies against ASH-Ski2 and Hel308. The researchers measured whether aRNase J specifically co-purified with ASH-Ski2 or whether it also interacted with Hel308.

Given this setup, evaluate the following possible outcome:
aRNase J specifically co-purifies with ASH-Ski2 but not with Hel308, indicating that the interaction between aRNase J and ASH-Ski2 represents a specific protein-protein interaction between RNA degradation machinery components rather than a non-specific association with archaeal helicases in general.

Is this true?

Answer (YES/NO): YES